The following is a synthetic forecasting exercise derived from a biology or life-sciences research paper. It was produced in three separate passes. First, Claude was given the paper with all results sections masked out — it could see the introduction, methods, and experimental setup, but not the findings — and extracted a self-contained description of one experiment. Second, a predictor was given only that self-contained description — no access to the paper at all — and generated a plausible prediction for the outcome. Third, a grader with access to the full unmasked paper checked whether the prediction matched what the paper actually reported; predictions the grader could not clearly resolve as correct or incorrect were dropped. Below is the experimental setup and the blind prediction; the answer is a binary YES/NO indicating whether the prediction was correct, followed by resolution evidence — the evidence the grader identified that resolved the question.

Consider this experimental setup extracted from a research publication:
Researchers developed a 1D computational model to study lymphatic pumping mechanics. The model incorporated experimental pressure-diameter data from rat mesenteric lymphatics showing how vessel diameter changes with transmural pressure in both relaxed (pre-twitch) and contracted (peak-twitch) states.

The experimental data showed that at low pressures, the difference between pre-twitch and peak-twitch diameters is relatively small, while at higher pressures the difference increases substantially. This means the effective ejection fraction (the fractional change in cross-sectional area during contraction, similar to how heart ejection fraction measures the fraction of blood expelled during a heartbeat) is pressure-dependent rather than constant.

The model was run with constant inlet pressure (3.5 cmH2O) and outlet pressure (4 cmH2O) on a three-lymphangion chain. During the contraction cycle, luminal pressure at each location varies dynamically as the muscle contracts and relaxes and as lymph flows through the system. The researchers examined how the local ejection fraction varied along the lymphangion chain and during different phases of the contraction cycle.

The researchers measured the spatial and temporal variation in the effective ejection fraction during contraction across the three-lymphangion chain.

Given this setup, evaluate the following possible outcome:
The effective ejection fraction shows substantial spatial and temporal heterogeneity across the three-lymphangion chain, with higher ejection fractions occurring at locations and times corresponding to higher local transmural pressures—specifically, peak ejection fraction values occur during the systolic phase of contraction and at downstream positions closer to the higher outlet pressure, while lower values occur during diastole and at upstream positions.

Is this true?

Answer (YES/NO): NO